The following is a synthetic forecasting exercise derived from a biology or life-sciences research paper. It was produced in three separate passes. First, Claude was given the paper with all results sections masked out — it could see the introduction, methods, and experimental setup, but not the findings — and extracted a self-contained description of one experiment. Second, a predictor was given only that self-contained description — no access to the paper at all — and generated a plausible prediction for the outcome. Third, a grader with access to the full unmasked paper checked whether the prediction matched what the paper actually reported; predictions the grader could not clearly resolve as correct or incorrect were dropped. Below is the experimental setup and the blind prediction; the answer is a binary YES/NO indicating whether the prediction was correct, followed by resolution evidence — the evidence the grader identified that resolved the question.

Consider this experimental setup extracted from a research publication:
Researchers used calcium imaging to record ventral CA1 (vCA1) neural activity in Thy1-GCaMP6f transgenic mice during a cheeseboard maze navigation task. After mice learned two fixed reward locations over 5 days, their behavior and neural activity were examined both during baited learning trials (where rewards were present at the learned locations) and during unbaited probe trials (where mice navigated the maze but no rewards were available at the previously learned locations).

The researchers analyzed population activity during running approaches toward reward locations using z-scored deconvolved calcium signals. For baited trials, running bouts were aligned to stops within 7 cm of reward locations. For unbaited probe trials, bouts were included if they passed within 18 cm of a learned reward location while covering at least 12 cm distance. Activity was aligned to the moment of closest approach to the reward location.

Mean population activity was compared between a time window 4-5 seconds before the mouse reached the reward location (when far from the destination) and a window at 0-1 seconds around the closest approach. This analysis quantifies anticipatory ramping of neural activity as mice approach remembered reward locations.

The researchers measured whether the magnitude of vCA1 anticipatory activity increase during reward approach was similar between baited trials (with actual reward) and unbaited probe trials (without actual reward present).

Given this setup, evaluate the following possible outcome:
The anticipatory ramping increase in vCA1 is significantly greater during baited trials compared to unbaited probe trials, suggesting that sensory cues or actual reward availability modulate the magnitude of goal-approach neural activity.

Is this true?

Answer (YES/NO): NO